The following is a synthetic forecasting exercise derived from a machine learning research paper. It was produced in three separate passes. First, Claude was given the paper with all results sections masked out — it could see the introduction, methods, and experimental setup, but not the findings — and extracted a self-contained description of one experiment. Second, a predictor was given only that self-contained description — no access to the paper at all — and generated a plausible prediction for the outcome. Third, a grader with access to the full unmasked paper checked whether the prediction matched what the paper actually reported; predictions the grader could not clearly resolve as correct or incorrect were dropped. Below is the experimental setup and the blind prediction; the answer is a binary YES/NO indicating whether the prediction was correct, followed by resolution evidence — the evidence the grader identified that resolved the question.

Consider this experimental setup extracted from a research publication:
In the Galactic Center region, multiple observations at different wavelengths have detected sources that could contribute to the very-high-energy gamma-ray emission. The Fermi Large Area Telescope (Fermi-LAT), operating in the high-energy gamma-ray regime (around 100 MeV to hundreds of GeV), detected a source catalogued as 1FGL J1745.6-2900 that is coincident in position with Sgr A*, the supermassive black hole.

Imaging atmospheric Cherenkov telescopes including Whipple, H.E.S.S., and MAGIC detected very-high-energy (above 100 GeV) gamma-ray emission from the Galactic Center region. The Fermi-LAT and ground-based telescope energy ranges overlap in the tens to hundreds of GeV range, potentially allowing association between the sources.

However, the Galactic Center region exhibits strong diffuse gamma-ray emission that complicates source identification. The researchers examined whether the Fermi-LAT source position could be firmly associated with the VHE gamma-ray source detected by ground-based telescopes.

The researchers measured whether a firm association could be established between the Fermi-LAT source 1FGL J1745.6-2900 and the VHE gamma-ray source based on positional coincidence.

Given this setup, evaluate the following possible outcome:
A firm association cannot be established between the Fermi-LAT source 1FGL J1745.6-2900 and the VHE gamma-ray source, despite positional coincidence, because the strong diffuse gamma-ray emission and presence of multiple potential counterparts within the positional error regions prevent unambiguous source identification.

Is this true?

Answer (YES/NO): YES